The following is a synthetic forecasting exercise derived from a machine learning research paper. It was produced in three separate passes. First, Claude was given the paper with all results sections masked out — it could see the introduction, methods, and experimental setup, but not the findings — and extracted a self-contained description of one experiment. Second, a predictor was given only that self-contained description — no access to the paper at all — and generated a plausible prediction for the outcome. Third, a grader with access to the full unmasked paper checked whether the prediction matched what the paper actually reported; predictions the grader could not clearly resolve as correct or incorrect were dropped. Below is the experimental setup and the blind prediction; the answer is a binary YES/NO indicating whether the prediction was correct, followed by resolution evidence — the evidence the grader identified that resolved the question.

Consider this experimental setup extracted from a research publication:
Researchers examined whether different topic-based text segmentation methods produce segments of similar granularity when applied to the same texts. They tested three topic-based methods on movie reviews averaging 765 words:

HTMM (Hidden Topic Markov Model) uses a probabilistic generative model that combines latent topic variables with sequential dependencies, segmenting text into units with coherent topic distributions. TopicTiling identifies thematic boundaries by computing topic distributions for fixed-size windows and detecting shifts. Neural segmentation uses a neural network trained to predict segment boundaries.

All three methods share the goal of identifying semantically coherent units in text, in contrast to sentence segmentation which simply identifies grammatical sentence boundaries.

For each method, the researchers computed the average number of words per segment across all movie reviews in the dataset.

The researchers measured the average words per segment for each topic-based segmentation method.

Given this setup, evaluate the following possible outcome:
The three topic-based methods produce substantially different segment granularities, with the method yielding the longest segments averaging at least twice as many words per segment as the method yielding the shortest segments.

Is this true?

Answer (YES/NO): YES